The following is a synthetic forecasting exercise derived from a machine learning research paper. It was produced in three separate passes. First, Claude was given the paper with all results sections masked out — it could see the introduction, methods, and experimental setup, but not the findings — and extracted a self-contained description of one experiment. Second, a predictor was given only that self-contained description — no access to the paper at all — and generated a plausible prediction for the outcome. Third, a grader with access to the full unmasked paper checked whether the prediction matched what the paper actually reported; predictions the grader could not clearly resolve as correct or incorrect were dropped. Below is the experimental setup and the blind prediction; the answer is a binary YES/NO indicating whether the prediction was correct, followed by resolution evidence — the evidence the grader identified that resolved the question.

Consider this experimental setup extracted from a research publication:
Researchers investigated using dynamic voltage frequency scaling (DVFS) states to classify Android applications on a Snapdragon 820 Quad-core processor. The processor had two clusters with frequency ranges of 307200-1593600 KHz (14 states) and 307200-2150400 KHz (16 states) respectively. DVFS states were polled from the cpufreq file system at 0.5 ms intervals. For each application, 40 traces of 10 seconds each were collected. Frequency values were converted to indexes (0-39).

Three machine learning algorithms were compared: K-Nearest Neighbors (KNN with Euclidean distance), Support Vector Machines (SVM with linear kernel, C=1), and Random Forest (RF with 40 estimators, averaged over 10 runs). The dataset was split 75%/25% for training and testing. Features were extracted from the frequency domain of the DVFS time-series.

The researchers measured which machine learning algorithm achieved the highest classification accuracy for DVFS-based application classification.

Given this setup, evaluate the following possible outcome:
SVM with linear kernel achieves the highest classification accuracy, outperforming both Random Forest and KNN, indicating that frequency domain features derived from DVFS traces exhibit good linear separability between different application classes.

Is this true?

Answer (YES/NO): NO